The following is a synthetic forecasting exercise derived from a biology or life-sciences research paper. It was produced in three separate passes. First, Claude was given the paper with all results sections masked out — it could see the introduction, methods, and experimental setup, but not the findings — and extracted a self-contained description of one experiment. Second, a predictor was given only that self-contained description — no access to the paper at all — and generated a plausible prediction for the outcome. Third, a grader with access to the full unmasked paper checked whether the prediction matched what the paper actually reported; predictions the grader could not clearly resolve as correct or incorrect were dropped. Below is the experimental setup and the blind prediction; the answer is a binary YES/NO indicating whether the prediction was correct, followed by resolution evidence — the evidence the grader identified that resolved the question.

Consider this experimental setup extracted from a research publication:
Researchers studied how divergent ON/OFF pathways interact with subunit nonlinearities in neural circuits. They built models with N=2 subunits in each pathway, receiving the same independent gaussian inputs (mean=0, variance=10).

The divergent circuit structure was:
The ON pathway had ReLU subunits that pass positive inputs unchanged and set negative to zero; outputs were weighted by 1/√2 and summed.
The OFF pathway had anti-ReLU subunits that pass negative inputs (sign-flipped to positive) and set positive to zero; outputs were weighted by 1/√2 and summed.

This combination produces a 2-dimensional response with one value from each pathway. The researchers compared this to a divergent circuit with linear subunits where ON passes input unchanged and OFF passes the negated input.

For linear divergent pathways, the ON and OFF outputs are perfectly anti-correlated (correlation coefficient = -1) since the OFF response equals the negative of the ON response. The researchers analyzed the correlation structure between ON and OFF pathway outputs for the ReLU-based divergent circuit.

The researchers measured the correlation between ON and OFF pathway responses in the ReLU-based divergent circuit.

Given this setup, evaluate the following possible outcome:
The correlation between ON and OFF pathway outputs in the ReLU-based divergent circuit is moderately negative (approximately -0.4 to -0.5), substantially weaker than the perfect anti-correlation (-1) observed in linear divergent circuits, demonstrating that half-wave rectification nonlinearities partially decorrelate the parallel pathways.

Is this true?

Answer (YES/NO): YES